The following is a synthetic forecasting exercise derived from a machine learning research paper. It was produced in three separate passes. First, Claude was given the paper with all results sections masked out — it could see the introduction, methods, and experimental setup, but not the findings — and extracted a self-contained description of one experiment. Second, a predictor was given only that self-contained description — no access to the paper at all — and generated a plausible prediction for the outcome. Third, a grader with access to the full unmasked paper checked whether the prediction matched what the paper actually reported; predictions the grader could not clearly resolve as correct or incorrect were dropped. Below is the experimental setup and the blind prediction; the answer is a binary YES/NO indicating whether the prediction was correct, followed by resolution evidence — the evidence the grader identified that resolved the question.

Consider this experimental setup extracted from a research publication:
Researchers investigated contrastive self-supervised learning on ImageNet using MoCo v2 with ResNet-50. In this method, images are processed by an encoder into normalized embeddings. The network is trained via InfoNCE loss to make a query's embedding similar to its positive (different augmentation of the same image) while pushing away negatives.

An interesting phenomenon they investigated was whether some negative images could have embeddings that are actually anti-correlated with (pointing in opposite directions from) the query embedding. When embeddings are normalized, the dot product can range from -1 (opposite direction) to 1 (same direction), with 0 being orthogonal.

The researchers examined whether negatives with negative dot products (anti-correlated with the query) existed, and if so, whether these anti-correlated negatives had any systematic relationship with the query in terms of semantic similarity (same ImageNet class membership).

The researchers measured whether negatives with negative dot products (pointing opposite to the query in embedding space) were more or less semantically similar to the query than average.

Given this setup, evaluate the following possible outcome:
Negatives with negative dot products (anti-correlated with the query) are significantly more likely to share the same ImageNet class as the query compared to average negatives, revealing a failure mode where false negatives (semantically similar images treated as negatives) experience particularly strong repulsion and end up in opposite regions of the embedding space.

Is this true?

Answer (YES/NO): NO